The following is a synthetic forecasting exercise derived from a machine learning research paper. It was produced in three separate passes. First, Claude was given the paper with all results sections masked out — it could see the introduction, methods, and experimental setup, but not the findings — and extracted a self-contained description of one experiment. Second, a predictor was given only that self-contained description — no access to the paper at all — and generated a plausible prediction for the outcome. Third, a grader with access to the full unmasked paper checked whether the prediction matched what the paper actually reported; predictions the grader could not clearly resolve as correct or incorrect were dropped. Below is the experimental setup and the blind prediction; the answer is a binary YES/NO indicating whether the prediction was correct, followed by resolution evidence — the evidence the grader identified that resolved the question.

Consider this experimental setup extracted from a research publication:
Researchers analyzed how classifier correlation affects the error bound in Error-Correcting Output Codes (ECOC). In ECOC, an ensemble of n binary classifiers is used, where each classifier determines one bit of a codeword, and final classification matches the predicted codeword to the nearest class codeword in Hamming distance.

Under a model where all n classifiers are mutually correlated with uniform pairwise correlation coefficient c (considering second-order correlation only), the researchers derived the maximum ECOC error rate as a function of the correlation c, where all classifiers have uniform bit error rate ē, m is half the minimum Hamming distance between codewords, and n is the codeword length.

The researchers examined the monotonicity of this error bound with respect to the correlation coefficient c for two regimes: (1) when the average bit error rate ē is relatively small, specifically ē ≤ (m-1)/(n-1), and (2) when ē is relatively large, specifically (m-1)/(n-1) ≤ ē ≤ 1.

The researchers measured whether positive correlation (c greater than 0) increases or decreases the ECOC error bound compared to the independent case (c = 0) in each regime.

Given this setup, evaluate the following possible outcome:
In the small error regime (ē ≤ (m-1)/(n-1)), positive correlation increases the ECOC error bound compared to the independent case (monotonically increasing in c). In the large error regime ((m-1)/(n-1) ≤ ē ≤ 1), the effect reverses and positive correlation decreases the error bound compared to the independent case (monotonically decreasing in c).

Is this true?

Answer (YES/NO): YES